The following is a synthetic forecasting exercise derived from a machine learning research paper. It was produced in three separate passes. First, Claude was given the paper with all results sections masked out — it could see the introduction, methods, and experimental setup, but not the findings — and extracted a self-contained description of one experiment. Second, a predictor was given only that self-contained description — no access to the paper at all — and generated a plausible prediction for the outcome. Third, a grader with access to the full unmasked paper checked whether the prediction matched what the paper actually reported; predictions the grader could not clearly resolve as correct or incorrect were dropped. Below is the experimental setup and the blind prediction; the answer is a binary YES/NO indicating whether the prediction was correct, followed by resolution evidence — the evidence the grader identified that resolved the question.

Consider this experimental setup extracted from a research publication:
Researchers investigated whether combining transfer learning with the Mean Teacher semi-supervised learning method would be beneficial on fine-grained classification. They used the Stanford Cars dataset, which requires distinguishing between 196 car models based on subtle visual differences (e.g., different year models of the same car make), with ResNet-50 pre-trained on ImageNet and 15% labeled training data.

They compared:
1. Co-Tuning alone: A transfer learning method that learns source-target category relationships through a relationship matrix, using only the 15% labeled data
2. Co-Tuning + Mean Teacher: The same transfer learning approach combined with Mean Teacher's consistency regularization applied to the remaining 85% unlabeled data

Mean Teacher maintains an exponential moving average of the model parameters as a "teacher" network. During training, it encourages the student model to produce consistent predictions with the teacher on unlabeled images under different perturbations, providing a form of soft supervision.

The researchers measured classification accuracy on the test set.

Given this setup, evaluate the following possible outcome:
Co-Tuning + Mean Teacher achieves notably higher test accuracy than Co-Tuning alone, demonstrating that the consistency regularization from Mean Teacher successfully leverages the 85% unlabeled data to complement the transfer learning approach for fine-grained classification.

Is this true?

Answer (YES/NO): YES